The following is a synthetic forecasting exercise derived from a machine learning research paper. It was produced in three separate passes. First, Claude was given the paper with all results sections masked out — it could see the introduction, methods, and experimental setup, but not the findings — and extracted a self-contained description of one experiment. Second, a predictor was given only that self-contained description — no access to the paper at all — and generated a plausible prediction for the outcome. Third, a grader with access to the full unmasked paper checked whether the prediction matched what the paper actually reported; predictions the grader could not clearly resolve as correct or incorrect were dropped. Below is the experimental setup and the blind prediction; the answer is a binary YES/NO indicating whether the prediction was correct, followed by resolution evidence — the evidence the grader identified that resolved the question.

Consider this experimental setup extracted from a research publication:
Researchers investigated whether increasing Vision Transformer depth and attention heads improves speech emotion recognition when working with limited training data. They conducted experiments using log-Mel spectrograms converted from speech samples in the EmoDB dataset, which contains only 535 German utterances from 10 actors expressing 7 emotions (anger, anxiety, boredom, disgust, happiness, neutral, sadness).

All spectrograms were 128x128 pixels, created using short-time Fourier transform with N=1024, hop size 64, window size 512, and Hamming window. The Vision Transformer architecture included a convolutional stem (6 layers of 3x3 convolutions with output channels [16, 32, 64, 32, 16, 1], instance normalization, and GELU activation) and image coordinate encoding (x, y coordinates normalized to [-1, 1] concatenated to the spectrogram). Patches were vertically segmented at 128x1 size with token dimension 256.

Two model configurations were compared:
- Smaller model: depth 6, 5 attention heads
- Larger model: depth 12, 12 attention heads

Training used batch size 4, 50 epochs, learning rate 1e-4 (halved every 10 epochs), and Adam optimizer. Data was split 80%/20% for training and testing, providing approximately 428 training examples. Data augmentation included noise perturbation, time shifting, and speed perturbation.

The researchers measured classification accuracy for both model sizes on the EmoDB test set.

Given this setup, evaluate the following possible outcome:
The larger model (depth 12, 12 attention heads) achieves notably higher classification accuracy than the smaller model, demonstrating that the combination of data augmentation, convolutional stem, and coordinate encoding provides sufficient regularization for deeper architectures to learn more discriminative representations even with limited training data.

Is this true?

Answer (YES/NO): NO